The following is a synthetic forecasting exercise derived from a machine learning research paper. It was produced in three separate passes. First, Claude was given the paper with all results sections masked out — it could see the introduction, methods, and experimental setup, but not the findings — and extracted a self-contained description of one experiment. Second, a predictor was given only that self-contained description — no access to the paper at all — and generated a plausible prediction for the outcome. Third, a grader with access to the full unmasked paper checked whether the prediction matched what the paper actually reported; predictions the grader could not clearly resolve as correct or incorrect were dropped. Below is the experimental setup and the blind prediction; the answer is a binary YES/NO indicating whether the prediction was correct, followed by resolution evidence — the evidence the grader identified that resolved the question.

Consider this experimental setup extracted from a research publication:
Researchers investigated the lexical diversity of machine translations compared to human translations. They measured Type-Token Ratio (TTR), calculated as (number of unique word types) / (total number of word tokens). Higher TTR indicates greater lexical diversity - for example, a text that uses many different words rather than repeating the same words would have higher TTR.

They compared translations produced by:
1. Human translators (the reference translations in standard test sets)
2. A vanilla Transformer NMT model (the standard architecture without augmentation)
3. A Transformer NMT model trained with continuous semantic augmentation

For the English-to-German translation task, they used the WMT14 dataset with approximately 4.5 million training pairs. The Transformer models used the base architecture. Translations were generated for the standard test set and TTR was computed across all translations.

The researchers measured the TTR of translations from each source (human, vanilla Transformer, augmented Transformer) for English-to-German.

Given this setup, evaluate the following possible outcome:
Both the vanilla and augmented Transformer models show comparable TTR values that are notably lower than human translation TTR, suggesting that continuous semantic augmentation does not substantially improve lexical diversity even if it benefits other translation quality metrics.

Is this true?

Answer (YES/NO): NO